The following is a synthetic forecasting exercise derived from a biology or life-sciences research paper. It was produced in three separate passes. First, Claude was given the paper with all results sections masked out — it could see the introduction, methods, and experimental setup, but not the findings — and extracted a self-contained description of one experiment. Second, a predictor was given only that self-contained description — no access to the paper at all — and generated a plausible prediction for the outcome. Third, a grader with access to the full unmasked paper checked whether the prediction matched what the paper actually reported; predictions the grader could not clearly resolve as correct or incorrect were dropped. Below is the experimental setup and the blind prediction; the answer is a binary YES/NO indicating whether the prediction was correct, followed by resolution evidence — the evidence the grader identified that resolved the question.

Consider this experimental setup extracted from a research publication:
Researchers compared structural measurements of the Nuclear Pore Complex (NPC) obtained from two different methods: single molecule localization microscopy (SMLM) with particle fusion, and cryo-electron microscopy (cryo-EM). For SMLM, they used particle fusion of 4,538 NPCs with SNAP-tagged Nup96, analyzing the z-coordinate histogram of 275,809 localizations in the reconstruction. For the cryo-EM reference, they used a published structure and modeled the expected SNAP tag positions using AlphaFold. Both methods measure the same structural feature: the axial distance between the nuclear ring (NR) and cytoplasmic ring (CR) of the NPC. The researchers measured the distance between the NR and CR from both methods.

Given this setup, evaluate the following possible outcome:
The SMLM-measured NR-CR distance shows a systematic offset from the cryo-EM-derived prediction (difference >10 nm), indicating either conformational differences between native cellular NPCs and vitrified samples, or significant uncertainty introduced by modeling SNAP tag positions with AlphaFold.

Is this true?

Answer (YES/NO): NO